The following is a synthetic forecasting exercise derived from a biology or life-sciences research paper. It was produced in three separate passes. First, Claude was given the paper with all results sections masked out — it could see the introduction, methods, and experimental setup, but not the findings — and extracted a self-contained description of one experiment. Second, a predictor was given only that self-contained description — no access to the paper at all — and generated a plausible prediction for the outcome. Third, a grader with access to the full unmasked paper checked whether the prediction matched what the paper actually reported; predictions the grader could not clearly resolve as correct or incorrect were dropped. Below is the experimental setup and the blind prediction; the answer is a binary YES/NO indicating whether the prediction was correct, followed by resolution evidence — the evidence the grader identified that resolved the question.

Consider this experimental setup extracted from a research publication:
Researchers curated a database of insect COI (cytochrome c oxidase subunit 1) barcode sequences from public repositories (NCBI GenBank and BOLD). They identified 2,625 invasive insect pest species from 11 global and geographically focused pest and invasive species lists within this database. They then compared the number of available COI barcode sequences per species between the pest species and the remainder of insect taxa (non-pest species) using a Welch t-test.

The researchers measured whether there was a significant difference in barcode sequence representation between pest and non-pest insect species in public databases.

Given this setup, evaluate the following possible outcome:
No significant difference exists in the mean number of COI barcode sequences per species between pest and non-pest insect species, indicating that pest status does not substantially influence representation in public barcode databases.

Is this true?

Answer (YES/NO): NO